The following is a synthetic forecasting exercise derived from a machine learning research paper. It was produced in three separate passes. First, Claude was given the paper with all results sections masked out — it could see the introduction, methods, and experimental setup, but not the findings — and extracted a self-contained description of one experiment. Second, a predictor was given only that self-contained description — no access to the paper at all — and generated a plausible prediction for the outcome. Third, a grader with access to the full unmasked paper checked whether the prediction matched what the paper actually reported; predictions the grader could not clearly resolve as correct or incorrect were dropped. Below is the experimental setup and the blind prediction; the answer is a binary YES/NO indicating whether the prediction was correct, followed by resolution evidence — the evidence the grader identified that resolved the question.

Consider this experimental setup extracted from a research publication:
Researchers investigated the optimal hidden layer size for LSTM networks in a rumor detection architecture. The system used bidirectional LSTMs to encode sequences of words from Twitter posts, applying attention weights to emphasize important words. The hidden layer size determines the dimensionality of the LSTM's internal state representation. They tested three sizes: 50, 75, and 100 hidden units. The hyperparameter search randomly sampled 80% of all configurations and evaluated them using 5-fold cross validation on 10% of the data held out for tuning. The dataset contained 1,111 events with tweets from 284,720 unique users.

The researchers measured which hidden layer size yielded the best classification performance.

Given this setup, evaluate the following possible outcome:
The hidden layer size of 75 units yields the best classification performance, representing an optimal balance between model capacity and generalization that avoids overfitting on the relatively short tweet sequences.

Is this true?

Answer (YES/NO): NO